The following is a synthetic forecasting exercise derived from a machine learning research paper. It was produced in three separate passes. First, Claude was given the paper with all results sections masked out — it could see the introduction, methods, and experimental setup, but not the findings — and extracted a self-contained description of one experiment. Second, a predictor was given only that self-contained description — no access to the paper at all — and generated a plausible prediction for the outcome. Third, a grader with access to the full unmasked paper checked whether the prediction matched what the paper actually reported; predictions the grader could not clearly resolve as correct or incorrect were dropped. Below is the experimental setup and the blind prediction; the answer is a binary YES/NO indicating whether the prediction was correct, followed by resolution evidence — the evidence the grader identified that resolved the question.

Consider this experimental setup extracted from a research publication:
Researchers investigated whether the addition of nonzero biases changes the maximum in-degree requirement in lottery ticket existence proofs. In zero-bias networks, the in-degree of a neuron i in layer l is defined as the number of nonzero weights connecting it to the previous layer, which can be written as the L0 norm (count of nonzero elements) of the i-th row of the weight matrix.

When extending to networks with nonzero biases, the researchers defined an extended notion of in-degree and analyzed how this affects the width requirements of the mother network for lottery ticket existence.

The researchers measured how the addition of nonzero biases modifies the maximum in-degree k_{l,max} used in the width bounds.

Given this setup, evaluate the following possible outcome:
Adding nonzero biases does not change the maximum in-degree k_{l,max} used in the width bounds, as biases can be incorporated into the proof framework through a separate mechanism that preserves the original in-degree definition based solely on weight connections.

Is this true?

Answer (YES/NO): NO